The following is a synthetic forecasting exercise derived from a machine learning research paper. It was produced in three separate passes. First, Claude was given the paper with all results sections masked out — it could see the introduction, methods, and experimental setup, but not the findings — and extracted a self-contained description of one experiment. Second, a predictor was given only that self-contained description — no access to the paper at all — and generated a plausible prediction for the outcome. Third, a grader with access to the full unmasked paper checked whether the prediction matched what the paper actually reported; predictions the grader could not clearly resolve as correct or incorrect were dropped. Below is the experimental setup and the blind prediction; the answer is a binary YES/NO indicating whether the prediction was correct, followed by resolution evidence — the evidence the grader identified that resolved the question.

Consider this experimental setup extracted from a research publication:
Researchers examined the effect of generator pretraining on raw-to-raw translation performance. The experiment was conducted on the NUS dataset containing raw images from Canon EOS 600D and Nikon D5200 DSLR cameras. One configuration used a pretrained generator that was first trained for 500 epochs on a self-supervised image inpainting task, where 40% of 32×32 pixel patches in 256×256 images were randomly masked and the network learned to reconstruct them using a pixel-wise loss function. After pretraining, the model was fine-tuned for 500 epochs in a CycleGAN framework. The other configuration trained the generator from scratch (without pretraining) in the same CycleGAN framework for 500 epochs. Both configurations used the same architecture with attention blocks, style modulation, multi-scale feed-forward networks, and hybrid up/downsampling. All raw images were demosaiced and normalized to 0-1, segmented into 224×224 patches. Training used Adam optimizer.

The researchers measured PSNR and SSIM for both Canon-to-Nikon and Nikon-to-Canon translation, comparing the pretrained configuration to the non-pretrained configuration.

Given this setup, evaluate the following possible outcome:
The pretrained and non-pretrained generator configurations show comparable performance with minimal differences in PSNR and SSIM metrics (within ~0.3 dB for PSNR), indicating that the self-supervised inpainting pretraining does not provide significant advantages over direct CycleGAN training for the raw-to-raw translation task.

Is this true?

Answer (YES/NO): NO